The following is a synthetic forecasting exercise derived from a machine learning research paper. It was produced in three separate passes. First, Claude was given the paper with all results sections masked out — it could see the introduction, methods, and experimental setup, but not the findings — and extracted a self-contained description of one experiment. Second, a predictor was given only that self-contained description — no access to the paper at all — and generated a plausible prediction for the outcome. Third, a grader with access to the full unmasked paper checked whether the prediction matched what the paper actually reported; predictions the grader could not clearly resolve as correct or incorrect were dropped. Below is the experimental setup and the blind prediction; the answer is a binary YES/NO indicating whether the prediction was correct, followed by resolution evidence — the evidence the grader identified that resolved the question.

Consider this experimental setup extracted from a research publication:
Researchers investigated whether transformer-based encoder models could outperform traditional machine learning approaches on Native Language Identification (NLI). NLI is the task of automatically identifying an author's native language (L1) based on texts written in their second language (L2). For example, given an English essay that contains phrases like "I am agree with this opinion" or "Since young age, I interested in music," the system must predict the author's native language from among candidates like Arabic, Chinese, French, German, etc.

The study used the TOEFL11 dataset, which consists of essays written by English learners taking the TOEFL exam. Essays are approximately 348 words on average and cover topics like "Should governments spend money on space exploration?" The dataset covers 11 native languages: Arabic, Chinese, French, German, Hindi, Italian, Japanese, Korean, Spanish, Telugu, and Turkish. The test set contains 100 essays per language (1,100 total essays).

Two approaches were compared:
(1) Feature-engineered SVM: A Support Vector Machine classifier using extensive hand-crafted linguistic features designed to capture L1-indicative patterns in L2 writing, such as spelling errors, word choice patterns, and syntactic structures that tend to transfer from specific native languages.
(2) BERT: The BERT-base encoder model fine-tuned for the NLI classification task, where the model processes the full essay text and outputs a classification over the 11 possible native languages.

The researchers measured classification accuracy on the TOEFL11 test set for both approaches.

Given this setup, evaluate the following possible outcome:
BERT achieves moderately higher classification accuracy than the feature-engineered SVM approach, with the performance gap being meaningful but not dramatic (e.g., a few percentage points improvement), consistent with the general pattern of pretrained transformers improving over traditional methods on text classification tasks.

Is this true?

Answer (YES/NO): NO